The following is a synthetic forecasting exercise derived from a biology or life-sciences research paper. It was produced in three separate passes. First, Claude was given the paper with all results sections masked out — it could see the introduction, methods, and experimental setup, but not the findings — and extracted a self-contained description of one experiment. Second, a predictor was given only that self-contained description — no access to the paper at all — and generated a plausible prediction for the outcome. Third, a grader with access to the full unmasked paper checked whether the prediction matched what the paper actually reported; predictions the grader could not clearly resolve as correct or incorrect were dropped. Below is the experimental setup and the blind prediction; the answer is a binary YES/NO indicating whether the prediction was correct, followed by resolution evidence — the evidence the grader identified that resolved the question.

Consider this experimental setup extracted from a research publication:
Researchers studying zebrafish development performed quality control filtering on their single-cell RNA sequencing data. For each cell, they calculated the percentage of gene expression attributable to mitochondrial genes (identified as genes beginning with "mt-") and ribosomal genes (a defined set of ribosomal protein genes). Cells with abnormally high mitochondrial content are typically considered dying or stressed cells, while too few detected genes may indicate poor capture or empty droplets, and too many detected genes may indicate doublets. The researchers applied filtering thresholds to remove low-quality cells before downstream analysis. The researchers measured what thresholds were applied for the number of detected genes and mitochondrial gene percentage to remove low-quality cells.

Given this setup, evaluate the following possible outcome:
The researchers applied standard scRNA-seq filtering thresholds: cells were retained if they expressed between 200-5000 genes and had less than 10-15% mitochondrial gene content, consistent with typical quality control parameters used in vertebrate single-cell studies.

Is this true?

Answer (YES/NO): NO